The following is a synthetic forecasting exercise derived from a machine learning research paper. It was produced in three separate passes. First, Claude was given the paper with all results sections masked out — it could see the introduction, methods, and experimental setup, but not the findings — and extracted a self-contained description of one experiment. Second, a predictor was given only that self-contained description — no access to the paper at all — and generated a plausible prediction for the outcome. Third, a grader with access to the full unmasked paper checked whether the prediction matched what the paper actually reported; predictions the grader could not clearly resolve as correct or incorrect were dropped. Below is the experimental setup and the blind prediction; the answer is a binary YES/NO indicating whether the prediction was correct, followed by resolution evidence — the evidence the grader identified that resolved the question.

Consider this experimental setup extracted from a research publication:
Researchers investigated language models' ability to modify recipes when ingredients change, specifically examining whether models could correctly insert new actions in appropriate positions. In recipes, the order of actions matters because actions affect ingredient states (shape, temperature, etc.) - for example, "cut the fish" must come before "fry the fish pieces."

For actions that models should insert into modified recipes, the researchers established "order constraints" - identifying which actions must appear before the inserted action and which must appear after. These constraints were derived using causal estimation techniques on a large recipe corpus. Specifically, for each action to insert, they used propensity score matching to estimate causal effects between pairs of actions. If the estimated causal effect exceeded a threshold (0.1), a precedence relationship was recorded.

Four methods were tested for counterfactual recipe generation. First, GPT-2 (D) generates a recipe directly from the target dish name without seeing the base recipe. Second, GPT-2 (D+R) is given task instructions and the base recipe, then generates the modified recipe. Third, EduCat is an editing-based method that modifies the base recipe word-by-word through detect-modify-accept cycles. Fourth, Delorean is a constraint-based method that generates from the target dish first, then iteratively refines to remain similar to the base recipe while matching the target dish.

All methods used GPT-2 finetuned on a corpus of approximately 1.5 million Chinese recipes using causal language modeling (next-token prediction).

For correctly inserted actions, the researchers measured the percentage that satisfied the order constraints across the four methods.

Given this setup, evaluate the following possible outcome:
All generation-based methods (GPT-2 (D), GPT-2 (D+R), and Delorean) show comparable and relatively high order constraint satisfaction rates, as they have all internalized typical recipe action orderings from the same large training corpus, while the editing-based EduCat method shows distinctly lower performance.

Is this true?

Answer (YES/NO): NO